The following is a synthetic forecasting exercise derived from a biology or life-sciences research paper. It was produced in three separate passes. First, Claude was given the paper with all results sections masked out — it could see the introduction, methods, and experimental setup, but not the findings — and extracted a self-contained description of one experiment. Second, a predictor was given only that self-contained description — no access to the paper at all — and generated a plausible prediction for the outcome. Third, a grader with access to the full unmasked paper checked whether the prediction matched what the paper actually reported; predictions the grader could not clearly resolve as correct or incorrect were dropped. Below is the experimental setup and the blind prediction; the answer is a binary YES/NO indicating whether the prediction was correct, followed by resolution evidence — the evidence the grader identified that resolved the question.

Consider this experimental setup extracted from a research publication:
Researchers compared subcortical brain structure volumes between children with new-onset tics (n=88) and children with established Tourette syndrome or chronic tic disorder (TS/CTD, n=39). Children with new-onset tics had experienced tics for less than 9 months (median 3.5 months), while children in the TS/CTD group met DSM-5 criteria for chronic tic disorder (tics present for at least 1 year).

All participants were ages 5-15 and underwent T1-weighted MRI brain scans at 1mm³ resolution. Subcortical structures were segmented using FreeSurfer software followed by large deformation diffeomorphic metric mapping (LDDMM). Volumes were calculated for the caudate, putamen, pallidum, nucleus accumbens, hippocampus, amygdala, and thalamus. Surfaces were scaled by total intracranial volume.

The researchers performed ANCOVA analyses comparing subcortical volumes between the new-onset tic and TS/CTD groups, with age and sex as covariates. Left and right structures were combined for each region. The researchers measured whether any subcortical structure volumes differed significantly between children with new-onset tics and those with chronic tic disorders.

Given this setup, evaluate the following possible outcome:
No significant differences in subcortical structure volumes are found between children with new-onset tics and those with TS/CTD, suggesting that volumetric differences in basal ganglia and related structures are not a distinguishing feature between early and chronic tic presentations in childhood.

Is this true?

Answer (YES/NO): YES